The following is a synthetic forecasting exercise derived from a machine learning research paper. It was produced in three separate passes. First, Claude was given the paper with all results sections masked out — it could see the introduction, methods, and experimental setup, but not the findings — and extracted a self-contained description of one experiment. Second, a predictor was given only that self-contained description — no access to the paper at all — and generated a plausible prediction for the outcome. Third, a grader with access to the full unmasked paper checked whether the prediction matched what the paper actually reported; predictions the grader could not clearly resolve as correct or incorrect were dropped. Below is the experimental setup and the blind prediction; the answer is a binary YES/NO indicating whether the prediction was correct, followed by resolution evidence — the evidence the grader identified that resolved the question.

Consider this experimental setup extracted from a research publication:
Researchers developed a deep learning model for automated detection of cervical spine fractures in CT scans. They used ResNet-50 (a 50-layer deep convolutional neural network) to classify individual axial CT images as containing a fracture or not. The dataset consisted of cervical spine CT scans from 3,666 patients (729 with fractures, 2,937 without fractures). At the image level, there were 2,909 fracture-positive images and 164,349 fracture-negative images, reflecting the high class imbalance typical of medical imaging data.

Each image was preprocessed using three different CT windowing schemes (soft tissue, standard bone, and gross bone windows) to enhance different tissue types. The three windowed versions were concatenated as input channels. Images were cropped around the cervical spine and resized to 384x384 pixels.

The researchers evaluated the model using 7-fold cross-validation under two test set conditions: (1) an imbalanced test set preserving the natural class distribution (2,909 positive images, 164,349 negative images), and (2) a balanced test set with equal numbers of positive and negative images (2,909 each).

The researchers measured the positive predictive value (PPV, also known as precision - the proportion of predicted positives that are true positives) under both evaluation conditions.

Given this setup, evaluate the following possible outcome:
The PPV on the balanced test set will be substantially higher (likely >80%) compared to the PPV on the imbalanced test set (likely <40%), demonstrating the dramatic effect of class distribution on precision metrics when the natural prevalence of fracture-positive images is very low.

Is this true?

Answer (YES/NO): NO